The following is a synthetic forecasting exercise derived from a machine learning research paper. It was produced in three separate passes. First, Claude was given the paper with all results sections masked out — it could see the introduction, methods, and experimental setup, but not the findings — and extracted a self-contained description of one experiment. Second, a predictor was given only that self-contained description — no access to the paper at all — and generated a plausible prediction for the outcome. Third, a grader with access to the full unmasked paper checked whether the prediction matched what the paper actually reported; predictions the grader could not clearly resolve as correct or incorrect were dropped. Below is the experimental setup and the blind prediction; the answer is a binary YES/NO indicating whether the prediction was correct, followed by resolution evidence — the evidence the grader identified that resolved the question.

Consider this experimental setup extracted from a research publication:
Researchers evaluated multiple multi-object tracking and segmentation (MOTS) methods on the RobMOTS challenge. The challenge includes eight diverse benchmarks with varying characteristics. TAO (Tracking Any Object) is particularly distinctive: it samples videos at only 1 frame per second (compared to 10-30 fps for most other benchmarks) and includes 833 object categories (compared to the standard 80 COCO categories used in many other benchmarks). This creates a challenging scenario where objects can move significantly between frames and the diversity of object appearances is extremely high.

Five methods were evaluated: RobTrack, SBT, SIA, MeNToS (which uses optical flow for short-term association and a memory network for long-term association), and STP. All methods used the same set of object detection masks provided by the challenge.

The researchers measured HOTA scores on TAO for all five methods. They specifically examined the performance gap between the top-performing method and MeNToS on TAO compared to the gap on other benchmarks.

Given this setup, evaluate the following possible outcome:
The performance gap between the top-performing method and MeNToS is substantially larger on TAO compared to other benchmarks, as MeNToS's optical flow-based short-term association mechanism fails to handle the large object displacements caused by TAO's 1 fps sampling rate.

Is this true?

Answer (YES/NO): YES